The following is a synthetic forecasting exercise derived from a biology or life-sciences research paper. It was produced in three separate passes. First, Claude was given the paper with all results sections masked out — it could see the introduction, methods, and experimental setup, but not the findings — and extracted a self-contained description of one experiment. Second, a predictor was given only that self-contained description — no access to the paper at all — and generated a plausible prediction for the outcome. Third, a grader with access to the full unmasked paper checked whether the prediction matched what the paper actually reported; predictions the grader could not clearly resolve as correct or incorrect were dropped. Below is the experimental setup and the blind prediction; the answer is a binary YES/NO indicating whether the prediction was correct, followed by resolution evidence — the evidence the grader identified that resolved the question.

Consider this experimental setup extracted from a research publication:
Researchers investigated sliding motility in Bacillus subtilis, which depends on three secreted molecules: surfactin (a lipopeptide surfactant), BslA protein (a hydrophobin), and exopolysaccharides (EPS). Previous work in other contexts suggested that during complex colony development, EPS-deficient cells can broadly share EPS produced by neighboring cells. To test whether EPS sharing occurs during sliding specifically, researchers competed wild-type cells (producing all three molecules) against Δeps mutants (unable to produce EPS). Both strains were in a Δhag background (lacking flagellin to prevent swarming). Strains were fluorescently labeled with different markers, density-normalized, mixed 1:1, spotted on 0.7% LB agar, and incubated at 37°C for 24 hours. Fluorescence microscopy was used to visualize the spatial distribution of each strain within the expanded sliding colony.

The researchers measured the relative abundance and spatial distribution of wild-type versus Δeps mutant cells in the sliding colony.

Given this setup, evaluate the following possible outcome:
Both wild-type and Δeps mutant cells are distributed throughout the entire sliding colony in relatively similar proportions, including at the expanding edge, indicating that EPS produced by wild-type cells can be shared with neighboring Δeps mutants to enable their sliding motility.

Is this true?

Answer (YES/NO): NO